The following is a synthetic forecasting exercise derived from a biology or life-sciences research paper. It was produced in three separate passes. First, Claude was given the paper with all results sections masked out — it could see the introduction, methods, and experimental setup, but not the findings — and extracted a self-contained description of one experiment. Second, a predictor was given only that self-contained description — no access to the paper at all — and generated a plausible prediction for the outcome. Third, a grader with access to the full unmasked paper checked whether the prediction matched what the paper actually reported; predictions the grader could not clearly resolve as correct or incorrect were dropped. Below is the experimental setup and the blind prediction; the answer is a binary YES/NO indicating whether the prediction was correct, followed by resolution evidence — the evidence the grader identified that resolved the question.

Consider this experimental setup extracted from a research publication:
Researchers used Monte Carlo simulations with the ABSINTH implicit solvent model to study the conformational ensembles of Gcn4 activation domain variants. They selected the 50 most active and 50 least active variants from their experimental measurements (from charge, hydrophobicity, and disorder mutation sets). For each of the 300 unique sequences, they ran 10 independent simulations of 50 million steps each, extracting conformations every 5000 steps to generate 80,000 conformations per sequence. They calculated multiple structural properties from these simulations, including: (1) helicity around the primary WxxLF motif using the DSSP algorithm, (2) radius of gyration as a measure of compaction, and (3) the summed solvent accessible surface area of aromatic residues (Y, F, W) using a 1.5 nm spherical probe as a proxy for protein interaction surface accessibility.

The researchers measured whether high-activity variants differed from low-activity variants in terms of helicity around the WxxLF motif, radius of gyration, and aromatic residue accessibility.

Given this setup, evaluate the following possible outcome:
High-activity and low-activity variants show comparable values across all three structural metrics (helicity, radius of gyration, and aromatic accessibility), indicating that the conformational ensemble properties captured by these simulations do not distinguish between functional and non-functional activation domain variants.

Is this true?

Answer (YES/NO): NO